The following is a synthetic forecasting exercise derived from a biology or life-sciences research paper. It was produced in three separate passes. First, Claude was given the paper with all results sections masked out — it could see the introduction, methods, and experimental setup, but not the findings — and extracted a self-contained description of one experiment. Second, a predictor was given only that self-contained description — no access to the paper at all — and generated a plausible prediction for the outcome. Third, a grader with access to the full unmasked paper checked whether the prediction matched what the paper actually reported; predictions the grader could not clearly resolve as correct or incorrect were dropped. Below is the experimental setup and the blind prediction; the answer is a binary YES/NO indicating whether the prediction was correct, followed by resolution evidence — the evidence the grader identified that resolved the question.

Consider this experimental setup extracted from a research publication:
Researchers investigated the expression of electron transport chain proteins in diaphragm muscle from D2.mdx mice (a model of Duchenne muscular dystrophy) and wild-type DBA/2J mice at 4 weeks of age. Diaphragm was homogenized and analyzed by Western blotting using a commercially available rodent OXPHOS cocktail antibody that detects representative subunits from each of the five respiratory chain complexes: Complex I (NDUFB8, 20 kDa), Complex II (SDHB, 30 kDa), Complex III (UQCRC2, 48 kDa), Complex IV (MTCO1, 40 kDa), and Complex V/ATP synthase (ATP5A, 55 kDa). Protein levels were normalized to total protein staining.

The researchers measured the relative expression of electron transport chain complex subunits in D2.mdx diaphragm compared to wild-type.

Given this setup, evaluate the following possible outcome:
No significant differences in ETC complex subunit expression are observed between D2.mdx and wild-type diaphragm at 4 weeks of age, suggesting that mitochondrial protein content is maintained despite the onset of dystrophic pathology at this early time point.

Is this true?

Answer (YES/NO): NO